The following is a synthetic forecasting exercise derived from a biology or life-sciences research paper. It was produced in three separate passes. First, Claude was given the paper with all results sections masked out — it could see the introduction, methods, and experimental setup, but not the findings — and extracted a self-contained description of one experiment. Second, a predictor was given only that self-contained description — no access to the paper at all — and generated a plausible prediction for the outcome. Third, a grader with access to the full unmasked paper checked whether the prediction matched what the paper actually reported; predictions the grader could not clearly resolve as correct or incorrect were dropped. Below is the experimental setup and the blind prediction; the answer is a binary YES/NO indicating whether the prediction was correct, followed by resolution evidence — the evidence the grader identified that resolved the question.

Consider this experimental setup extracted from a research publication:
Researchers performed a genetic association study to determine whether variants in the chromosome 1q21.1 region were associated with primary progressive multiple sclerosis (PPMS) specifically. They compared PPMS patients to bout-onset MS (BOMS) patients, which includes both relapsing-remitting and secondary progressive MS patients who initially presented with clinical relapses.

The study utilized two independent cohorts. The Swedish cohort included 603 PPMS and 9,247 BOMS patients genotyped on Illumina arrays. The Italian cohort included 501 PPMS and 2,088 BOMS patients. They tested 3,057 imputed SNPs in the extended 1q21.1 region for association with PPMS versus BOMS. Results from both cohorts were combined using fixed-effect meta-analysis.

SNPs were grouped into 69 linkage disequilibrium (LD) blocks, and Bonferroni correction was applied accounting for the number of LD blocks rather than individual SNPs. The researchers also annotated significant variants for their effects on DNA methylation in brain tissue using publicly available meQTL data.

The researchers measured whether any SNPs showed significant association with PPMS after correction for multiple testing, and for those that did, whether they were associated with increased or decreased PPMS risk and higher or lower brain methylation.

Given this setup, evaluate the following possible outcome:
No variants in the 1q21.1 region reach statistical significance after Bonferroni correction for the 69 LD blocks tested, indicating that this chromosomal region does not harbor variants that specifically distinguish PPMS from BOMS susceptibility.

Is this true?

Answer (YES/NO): NO